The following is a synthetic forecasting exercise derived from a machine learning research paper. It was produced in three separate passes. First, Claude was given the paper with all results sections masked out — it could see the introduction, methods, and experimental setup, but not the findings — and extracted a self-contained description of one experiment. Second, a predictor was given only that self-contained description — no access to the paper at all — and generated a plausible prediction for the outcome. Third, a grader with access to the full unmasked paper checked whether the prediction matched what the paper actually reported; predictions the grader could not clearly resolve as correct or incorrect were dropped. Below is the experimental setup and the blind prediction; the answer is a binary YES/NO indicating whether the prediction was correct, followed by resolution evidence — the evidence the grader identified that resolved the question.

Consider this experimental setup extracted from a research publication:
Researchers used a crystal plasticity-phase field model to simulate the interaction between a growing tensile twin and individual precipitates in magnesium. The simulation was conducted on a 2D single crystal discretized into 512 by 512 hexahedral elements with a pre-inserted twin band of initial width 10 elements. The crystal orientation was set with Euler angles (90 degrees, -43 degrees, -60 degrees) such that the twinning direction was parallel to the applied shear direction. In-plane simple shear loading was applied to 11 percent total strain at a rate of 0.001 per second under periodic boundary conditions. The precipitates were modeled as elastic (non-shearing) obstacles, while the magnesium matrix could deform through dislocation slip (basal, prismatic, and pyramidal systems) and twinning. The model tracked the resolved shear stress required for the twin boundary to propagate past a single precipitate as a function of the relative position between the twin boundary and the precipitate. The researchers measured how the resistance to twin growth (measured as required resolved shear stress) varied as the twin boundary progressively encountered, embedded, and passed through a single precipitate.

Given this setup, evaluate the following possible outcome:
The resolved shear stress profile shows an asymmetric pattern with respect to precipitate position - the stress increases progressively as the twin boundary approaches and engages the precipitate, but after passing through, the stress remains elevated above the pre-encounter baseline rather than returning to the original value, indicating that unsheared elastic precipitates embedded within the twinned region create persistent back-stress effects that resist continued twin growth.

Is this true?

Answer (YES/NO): YES